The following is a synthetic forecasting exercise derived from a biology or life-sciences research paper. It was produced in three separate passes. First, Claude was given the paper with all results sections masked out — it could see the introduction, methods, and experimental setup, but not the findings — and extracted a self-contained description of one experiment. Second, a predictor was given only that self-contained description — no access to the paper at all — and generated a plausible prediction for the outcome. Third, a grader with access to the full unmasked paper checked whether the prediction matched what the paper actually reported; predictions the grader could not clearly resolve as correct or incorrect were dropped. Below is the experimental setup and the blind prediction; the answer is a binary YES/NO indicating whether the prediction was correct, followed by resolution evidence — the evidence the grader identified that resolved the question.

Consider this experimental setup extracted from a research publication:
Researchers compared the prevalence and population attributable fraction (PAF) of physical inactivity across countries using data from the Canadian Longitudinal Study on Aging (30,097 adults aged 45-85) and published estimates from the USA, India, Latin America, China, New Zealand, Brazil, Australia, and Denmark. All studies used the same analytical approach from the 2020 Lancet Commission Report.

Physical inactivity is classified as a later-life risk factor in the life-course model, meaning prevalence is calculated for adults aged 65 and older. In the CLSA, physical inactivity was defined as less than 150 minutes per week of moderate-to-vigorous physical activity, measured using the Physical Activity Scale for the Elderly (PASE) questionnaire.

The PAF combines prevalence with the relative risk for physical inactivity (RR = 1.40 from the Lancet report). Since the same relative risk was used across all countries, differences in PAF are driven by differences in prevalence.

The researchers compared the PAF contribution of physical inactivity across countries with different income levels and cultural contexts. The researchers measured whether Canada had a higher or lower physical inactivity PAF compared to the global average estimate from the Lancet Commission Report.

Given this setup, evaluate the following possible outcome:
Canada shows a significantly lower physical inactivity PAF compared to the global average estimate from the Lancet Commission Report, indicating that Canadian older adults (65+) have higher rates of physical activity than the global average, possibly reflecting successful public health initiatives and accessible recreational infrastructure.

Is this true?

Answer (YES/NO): NO